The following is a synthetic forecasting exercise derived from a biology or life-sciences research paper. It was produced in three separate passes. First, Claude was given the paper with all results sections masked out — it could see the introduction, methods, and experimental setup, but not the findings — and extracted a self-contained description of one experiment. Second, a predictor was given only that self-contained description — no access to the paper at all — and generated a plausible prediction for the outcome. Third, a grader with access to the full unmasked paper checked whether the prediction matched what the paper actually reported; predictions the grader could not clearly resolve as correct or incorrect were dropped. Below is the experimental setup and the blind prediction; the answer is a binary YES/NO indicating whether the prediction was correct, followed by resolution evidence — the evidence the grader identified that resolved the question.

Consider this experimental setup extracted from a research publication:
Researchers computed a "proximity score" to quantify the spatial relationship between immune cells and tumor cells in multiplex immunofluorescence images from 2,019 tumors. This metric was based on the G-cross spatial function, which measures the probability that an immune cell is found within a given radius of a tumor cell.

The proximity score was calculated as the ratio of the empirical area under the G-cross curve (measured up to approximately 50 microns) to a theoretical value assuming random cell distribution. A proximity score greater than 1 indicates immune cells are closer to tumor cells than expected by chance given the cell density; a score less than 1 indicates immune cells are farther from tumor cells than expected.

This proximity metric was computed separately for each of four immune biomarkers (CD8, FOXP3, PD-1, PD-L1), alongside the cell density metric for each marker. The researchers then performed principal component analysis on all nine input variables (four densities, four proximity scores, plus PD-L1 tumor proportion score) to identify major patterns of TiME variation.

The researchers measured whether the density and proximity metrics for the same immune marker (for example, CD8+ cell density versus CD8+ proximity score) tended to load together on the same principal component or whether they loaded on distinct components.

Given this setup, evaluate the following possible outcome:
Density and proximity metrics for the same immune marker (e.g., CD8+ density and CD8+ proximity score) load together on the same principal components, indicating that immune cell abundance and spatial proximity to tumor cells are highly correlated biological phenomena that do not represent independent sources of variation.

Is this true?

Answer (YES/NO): NO